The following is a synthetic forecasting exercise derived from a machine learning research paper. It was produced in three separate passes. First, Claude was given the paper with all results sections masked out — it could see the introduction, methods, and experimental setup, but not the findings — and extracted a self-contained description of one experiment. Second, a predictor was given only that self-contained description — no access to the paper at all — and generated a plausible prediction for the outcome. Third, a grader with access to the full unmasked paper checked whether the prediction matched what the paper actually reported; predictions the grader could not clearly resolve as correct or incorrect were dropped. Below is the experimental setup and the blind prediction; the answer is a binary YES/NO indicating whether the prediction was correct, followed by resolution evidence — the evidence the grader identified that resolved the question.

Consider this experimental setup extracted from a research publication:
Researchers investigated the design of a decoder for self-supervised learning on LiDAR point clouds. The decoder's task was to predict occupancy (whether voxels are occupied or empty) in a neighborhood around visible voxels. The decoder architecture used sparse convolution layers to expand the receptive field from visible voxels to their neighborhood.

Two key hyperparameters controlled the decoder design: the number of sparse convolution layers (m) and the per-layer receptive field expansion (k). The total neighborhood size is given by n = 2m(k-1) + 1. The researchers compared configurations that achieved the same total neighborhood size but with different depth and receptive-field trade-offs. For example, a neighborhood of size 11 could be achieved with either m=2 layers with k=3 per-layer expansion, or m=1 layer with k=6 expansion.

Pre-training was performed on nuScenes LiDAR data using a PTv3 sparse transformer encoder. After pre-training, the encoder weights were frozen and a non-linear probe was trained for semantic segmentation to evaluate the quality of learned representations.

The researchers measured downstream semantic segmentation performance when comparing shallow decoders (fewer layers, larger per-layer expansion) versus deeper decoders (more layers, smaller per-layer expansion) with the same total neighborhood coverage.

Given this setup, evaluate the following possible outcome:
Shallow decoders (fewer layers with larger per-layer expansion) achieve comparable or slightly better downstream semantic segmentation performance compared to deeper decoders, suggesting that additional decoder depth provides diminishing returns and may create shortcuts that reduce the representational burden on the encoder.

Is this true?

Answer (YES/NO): YES